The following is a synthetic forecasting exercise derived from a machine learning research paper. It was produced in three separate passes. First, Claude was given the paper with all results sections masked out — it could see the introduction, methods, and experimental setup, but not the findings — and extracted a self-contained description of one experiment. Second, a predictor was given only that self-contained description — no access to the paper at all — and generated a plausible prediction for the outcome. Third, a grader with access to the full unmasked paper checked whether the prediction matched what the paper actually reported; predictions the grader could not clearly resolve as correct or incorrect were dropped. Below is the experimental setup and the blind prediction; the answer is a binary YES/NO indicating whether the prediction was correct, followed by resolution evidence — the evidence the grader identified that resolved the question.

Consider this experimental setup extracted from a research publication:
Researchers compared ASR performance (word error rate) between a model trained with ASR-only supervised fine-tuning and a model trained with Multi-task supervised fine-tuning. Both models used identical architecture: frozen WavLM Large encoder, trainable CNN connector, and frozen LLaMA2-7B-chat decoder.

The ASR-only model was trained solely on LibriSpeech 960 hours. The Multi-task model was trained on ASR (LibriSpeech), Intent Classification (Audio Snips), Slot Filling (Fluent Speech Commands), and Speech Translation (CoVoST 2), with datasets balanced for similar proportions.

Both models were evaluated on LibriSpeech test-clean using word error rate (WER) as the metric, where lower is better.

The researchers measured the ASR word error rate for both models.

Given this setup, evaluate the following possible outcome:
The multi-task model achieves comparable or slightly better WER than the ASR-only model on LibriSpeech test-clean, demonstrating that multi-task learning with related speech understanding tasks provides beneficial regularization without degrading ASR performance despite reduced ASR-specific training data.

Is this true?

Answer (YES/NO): NO